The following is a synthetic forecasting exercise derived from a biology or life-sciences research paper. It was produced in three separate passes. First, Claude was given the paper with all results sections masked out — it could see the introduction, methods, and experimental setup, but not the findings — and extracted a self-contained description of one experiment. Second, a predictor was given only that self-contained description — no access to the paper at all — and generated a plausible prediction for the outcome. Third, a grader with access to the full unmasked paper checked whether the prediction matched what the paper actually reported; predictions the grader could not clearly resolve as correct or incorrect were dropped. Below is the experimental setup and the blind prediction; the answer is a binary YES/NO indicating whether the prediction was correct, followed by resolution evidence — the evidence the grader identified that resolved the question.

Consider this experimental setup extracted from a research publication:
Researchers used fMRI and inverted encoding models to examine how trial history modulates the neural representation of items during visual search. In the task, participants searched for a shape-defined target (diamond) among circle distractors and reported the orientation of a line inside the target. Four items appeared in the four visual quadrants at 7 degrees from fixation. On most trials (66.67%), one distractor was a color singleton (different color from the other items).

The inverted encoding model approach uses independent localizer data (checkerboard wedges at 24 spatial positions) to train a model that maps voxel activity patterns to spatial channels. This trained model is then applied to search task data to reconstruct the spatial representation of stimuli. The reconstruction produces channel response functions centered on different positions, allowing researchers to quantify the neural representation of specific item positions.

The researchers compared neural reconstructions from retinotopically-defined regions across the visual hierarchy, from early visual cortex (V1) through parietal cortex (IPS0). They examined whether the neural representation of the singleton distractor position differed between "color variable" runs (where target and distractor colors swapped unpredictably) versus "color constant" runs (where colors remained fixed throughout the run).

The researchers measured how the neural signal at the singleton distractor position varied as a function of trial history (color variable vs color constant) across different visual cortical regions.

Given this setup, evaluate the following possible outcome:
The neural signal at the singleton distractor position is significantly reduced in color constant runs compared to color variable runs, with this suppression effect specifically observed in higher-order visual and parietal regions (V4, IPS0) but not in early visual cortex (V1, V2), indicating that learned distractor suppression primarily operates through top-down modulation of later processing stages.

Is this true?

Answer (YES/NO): NO